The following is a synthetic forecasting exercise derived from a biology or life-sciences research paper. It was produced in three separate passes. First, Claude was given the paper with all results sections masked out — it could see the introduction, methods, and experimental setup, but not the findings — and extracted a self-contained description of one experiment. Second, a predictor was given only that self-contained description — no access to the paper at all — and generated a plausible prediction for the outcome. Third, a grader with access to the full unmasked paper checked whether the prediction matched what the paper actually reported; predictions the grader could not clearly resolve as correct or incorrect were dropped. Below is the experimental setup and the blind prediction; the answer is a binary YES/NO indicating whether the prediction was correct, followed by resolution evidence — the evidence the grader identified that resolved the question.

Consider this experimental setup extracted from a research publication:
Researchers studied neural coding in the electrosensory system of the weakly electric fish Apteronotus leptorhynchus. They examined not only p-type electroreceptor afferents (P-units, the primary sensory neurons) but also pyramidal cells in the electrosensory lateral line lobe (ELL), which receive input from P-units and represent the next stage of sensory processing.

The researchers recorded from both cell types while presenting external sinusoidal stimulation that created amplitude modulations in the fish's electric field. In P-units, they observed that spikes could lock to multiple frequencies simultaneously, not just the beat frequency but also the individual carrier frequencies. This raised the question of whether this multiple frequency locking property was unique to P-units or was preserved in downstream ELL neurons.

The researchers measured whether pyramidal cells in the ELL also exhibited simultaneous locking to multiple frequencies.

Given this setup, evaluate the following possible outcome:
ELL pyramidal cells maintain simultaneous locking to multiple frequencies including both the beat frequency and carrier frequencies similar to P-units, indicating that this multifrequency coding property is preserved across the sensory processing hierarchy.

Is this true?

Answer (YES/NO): NO